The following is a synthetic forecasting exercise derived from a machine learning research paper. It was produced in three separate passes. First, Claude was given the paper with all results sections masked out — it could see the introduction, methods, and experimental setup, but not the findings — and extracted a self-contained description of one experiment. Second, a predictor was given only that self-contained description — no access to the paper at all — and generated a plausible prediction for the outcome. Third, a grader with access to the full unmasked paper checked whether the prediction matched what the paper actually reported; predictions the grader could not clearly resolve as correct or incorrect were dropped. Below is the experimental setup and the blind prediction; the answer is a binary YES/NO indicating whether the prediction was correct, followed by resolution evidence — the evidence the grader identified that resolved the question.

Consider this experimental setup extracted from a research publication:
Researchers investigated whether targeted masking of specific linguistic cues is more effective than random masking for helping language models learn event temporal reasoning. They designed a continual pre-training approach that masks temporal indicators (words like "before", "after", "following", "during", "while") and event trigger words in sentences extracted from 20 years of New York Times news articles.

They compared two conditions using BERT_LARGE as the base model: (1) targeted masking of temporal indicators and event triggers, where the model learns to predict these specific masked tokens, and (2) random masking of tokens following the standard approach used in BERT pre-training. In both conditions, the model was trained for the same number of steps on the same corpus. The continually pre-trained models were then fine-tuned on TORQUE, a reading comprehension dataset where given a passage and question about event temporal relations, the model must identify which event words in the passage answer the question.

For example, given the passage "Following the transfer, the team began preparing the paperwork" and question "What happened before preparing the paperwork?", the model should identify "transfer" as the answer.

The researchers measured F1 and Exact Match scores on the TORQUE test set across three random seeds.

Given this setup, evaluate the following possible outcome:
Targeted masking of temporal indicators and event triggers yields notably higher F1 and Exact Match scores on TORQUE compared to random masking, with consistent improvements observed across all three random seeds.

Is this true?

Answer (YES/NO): NO